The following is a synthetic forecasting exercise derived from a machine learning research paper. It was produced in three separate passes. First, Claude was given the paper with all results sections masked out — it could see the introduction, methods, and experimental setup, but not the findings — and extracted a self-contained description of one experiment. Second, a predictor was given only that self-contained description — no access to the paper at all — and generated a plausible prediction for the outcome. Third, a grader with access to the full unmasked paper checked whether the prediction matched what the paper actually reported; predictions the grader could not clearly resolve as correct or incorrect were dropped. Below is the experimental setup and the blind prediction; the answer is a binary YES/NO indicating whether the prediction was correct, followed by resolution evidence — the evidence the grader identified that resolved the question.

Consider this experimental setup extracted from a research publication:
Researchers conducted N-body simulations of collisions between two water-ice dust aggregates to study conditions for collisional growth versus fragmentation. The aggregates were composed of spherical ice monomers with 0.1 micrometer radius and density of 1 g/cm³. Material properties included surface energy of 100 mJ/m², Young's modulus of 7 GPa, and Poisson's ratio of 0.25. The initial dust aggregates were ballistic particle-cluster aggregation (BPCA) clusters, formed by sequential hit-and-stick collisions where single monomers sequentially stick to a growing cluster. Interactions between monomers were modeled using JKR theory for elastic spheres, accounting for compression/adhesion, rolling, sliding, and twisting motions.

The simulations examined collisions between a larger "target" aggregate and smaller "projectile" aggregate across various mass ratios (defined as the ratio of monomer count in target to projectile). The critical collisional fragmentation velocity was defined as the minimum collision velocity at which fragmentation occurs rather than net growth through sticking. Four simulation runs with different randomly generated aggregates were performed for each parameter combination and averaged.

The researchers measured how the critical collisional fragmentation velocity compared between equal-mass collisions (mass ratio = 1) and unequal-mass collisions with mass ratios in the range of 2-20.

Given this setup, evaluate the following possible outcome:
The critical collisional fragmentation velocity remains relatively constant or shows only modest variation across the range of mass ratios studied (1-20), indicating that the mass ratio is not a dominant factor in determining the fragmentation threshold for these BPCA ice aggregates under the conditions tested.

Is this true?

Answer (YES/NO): NO